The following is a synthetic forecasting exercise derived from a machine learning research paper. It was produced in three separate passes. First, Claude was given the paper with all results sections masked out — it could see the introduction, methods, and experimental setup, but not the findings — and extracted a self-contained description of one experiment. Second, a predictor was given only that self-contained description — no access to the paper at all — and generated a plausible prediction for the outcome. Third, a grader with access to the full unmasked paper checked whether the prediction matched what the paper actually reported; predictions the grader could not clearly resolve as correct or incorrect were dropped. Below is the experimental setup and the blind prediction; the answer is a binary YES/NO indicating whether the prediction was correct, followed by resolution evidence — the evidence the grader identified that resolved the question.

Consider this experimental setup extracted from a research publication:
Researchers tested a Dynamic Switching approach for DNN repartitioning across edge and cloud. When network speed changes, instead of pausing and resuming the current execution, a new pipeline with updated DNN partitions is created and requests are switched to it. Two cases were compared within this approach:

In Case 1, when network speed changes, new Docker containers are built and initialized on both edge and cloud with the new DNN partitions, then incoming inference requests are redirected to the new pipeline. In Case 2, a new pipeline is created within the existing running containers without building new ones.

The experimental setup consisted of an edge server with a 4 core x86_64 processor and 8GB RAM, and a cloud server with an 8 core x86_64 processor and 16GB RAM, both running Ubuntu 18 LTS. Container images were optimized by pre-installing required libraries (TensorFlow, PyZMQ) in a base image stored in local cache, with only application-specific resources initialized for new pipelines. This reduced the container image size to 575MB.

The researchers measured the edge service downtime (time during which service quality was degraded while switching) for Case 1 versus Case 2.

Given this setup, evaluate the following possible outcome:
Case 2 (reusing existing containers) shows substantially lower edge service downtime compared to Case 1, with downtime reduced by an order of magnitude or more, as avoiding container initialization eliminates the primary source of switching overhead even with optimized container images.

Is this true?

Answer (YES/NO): NO